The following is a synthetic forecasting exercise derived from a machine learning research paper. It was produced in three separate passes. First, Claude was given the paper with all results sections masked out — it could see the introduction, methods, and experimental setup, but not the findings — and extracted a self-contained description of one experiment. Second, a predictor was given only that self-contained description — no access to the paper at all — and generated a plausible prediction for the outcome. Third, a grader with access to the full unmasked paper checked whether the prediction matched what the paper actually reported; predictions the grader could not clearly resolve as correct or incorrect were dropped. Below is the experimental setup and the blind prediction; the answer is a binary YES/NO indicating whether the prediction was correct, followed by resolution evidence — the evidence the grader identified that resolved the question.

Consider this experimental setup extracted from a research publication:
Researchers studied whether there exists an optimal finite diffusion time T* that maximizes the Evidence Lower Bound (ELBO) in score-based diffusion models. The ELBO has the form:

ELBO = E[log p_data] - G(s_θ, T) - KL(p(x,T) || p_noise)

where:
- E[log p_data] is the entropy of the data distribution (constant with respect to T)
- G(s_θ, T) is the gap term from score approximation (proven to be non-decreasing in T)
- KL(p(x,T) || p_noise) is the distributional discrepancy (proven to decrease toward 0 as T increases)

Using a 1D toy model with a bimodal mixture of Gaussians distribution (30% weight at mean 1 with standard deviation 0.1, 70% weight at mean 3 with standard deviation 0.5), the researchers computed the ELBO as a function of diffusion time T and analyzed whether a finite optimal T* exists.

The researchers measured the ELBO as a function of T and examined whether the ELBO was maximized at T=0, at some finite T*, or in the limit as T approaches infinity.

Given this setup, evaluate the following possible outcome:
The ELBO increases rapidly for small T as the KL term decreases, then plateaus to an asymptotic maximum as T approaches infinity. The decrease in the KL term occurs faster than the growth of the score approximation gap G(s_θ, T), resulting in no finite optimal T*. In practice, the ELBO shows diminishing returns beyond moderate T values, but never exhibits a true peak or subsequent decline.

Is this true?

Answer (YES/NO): NO